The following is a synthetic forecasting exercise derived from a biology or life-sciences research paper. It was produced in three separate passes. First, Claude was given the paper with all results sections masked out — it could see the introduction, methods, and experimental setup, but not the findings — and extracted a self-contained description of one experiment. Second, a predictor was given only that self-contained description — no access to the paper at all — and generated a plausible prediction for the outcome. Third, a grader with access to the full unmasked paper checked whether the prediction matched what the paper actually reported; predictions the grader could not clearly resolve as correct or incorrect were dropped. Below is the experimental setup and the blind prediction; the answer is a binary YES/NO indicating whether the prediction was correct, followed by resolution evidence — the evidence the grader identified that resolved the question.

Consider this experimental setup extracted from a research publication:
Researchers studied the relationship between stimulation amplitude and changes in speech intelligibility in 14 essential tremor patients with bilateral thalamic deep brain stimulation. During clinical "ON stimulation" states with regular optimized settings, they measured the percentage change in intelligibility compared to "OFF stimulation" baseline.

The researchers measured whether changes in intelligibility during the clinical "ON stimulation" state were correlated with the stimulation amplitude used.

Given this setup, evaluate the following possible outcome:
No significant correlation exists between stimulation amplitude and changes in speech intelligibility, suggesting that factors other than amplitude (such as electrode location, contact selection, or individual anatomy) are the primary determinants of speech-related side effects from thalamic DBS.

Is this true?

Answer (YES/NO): NO